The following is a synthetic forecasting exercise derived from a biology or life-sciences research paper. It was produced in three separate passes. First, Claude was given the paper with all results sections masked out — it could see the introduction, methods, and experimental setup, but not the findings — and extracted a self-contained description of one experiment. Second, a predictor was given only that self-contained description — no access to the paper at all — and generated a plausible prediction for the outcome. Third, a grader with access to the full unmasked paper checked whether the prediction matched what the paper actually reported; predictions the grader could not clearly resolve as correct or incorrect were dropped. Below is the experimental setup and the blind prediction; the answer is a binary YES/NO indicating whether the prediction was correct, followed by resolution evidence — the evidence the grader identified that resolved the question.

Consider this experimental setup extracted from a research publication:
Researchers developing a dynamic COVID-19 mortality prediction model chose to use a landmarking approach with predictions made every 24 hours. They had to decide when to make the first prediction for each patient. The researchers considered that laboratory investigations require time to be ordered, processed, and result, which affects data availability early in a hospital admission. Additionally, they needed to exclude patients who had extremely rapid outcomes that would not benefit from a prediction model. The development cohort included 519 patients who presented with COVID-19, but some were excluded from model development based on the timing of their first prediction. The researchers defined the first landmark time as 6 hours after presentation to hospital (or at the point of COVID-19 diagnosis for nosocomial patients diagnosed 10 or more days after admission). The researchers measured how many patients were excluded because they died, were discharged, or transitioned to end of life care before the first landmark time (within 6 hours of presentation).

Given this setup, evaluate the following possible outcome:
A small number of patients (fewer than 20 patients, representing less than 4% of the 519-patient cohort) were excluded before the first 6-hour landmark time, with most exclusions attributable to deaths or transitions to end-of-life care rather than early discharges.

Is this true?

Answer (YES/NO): NO